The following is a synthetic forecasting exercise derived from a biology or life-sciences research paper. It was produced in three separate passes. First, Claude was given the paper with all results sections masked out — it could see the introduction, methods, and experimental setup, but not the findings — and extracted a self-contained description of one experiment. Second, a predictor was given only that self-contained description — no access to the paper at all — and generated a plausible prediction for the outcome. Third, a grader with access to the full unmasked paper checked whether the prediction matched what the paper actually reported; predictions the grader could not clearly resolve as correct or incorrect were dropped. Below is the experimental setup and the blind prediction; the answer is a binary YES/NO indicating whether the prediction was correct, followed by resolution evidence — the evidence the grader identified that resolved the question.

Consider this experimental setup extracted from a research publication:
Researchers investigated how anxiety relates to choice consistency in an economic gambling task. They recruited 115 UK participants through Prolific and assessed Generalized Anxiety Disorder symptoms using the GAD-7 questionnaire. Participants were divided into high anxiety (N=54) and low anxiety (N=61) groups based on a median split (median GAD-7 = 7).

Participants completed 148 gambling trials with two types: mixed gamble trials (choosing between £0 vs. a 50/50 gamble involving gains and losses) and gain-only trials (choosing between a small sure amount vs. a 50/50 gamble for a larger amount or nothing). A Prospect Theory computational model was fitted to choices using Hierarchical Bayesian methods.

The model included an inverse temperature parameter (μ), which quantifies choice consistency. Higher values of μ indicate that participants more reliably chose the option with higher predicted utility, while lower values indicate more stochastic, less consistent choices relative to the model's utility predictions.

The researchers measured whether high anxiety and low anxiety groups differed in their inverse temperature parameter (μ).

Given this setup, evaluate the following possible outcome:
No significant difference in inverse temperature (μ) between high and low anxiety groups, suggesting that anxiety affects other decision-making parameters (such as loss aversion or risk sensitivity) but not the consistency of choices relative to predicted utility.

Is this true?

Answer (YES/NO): NO